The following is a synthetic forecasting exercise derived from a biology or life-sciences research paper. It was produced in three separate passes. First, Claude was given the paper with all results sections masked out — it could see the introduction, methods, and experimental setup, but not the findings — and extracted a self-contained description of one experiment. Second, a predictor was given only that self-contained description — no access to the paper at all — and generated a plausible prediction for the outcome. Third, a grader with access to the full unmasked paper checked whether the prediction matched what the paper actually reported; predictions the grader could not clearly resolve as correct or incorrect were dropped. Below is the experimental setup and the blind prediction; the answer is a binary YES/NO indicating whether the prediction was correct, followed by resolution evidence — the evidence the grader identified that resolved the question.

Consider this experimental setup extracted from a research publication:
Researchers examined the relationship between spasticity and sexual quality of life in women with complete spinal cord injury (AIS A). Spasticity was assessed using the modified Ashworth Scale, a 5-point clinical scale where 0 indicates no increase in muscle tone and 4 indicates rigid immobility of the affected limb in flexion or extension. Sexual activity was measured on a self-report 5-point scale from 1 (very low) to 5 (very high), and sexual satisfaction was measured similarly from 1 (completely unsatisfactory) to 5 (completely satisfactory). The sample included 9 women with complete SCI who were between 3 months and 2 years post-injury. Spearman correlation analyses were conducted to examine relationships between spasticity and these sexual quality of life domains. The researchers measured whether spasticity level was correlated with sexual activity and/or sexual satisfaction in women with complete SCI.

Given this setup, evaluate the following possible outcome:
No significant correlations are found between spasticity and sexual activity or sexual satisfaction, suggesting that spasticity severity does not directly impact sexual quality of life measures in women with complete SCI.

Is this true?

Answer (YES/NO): NO